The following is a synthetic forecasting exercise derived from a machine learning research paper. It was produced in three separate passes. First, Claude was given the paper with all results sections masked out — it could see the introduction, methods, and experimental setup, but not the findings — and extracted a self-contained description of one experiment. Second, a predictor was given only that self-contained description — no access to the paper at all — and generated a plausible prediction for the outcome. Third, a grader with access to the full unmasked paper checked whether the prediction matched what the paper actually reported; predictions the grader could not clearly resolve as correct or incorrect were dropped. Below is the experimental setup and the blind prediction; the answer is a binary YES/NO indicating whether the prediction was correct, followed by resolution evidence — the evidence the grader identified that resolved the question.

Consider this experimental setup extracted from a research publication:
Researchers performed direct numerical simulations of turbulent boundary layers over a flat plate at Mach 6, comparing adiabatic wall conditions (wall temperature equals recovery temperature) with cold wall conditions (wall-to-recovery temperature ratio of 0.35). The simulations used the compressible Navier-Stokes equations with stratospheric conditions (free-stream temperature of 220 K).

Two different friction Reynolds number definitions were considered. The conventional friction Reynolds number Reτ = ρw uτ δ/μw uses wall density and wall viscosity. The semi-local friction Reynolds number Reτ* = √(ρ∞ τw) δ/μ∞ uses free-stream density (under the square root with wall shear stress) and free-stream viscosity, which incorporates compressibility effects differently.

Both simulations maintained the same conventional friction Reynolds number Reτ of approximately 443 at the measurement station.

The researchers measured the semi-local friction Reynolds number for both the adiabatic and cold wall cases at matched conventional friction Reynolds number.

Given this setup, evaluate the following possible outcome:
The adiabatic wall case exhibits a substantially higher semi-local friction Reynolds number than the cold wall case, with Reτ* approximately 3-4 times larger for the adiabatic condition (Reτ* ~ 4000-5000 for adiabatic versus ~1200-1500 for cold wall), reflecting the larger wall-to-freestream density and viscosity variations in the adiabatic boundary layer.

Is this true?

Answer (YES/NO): NO